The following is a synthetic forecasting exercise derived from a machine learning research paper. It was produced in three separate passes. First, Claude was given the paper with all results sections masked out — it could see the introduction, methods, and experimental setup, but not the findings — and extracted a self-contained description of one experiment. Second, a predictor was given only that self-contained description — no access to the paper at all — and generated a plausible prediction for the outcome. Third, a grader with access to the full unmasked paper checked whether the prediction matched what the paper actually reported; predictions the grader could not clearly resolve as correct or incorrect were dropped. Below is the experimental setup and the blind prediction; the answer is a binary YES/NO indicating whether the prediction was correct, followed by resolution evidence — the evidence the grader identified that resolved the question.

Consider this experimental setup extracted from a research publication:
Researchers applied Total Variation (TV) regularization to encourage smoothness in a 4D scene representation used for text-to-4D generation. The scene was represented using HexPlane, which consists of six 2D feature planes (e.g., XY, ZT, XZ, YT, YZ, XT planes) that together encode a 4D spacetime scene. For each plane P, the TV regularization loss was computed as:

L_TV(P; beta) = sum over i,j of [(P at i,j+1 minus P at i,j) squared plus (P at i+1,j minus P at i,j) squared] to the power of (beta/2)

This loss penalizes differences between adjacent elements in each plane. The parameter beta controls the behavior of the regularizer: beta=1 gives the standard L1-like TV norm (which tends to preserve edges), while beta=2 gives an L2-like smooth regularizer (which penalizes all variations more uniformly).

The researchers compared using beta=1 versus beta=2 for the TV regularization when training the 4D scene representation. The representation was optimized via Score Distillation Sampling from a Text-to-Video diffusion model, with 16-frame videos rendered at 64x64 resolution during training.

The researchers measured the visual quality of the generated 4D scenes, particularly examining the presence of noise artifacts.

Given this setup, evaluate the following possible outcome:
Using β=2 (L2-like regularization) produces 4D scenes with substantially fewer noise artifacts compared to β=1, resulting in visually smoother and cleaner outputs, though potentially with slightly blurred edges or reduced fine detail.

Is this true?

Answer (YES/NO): YES